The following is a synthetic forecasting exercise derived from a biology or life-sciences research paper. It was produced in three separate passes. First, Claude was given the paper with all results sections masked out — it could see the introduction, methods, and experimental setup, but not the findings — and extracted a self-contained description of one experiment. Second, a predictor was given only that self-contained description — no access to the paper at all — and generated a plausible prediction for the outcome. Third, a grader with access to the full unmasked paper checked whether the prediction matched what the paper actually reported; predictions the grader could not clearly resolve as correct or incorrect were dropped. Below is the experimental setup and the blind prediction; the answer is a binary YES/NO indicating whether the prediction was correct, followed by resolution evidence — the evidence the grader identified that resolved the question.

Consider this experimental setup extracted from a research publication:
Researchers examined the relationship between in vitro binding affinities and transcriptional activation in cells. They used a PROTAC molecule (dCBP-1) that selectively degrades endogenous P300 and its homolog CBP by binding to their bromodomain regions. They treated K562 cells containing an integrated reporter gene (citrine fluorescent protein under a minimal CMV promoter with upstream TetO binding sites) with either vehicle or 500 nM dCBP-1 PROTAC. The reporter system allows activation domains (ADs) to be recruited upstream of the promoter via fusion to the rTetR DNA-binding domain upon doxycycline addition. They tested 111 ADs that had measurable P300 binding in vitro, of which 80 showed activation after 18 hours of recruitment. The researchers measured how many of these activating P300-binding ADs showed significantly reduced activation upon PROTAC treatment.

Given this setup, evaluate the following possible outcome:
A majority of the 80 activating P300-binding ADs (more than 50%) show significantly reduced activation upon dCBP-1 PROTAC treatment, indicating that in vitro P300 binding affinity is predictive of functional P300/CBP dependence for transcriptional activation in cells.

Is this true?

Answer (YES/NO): NO